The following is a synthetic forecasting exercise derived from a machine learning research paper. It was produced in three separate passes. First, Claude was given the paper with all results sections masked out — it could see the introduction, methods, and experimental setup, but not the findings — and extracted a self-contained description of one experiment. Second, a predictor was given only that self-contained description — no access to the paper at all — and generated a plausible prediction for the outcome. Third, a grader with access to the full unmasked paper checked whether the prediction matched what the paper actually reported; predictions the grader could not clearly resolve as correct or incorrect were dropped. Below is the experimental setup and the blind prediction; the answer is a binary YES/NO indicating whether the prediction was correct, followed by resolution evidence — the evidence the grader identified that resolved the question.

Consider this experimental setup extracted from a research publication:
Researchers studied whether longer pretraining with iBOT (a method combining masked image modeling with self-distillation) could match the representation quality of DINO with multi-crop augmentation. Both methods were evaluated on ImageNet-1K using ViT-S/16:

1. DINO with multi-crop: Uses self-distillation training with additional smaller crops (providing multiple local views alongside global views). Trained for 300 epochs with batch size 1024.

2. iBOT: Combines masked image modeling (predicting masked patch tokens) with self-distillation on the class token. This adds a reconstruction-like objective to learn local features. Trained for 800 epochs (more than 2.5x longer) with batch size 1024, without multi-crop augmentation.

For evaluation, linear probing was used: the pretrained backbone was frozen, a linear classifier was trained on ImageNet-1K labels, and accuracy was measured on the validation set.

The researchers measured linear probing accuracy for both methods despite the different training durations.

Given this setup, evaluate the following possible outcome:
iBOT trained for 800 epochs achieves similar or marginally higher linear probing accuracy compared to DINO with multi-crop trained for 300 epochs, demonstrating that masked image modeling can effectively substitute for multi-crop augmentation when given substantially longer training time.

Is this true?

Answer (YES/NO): YES